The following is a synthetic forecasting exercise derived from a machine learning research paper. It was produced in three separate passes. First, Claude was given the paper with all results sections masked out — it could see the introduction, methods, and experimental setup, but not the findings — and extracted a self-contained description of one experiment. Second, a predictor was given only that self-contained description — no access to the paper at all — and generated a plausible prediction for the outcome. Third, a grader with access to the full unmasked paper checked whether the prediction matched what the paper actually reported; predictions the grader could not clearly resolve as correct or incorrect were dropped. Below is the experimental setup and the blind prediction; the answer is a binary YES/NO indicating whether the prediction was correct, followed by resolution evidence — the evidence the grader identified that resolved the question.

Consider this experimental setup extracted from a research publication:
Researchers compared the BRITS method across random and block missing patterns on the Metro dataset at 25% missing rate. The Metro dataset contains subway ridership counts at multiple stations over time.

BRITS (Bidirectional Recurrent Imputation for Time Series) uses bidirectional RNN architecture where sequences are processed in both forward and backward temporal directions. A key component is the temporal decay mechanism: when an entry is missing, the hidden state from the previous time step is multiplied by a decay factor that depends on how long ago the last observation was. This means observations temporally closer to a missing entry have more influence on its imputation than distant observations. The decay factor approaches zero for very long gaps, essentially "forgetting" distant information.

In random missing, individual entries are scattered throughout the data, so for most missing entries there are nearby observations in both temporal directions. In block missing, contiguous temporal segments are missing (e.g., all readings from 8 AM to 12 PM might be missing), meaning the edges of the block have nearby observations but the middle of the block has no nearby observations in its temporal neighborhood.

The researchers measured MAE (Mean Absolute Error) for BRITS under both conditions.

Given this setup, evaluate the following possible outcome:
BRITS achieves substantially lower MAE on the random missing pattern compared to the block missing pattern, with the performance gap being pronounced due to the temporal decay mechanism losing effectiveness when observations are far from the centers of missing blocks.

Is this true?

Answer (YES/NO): NO